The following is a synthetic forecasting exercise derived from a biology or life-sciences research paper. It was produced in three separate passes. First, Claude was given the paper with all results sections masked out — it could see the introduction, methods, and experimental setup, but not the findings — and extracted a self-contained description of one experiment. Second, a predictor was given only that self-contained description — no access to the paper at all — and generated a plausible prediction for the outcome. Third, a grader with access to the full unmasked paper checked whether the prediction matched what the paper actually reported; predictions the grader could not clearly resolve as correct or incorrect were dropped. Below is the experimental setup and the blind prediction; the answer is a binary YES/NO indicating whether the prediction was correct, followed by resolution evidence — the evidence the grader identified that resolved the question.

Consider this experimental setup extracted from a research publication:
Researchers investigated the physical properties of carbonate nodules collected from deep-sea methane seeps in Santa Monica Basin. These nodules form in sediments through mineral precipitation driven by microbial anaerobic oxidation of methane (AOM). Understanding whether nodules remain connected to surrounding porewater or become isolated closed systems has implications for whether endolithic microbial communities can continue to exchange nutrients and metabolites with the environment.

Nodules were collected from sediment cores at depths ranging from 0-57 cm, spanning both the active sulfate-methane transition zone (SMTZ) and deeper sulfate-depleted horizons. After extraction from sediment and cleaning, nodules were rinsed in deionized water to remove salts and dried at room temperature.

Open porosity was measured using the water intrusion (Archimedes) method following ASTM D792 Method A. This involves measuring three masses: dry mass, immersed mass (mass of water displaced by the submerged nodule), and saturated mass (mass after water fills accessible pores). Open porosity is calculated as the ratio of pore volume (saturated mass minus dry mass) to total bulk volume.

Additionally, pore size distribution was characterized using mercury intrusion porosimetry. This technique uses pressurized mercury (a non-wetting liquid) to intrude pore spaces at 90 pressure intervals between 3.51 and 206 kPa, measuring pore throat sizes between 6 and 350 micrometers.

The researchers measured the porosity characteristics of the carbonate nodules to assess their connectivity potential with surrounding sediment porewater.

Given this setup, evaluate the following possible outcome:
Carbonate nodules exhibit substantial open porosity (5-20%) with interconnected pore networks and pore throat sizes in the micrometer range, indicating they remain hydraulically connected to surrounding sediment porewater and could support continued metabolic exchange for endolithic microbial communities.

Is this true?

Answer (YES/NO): NO